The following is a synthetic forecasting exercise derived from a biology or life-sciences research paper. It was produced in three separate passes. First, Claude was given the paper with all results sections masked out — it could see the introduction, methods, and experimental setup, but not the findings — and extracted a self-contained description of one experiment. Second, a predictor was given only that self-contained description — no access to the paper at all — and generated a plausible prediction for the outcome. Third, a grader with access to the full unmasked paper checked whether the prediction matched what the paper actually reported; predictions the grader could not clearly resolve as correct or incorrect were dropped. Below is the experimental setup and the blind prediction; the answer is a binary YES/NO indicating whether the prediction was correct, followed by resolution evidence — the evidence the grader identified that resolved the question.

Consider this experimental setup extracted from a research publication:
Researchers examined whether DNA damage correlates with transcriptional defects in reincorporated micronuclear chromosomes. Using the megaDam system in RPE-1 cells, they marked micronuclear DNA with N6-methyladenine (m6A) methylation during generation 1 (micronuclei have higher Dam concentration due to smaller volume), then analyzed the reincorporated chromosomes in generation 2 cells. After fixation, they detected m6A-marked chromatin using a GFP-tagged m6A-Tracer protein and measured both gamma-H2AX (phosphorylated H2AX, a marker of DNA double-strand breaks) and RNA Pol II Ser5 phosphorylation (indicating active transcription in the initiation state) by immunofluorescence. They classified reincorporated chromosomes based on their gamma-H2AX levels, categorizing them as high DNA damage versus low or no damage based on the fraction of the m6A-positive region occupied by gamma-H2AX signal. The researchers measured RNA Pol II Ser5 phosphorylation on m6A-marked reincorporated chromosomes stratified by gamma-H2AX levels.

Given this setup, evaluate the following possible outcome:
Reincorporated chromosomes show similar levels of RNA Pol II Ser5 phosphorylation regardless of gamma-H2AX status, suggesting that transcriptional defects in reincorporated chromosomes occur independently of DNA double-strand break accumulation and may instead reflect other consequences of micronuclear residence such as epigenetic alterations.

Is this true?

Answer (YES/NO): NO